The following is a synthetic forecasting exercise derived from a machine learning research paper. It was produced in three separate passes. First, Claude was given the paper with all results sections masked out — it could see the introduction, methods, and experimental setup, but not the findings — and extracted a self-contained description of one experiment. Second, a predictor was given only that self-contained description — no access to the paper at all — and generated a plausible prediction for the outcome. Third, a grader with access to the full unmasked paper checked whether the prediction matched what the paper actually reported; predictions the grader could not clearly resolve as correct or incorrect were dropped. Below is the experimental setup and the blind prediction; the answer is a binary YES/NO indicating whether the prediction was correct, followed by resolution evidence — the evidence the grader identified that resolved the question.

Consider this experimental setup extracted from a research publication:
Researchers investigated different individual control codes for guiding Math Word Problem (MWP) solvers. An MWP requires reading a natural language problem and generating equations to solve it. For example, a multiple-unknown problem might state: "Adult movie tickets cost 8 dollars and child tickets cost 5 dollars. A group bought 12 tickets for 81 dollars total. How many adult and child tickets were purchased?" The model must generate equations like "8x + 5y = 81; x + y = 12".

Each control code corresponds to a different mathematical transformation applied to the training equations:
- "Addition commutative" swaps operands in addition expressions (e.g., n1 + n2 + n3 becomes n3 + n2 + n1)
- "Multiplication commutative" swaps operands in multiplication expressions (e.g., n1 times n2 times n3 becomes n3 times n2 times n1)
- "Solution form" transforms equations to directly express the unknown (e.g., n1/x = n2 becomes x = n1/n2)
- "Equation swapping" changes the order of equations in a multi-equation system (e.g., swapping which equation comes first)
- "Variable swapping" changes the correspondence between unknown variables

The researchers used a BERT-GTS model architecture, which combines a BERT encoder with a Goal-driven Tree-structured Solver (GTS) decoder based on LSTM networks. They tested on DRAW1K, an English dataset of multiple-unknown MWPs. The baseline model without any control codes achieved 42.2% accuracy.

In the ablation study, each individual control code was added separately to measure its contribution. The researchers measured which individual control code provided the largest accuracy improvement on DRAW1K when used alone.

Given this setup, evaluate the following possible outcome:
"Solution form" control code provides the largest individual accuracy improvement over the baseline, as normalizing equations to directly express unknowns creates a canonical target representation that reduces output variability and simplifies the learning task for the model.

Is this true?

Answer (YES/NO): NO